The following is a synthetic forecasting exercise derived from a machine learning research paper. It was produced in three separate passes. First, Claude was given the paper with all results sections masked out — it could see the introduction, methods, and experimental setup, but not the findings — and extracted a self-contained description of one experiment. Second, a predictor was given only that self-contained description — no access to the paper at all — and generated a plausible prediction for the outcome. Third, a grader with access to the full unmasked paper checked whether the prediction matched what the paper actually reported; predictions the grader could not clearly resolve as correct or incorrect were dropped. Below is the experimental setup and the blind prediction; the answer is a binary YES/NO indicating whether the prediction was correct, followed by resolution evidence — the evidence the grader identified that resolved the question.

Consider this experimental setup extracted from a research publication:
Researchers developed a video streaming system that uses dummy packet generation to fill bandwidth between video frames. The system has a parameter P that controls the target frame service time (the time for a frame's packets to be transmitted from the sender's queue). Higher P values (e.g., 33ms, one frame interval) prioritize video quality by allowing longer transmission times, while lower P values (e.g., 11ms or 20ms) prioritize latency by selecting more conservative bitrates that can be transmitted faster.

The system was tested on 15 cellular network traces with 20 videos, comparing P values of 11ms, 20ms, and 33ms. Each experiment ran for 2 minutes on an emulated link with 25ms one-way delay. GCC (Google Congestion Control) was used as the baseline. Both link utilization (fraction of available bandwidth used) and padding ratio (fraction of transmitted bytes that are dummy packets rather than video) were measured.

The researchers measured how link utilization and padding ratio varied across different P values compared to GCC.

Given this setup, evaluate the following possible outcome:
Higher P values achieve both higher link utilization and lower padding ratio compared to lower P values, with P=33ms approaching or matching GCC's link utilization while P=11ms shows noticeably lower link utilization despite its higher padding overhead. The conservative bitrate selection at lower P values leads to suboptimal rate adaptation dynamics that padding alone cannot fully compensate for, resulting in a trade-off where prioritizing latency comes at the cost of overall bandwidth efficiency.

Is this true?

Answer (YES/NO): NO